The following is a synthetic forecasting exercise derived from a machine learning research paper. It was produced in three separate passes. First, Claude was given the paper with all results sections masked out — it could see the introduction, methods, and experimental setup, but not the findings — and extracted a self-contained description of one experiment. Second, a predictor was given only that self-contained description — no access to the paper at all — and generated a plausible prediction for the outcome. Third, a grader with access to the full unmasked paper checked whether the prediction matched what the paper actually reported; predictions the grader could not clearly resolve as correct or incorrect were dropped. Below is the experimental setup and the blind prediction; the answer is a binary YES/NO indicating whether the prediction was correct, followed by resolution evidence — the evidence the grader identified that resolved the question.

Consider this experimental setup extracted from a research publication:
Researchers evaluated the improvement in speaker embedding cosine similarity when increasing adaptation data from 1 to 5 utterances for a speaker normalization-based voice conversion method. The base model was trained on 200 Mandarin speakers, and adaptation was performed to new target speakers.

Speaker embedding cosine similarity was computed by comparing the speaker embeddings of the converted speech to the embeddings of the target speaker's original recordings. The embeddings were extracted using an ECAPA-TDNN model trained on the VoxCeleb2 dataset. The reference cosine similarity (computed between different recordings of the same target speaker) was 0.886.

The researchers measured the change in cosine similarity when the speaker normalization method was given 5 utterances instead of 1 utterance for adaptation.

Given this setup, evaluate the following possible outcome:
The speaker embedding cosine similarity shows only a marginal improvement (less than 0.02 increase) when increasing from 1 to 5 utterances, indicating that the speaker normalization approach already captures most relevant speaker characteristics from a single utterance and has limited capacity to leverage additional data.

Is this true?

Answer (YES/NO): NO